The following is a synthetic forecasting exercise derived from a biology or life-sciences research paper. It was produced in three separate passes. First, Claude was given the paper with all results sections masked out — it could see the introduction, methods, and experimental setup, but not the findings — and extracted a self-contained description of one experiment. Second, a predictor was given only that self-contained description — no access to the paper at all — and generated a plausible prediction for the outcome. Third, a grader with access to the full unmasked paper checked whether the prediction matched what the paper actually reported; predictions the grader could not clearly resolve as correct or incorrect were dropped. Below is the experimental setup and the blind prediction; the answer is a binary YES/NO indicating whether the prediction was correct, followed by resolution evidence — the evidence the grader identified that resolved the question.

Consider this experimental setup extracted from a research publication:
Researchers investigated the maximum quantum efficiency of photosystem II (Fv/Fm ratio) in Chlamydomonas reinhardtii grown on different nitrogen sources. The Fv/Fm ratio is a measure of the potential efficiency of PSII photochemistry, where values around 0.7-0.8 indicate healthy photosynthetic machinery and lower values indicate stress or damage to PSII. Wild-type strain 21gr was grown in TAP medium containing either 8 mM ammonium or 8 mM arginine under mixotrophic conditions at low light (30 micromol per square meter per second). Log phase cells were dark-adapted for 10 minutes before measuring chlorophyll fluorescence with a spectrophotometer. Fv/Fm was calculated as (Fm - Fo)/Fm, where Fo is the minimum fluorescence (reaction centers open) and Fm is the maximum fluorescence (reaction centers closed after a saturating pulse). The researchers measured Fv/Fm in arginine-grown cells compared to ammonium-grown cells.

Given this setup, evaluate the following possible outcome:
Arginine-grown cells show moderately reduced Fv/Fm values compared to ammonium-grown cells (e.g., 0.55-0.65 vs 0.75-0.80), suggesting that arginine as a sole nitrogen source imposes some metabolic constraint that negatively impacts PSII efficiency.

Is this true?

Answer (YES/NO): NO